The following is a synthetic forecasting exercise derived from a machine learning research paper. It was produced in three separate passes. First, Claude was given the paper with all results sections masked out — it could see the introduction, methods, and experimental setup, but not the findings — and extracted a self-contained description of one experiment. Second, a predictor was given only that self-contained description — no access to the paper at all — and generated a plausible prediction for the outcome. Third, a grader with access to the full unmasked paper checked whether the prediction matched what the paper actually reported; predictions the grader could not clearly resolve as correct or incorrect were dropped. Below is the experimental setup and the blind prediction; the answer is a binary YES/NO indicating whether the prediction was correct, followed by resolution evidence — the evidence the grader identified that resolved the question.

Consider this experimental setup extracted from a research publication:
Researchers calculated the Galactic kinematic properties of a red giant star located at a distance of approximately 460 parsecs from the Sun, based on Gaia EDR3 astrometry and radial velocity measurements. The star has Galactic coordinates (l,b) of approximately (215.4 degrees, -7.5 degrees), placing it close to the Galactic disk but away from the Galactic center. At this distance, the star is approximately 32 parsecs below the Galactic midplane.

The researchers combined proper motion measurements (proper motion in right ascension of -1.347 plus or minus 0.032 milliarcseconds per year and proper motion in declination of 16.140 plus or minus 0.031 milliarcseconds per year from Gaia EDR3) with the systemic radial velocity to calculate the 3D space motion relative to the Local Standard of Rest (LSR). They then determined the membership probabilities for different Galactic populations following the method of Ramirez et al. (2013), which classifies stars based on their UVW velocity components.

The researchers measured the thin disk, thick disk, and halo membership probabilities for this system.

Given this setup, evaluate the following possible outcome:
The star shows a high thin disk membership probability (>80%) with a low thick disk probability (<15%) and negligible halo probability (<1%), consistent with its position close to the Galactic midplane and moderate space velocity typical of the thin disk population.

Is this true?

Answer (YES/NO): YES